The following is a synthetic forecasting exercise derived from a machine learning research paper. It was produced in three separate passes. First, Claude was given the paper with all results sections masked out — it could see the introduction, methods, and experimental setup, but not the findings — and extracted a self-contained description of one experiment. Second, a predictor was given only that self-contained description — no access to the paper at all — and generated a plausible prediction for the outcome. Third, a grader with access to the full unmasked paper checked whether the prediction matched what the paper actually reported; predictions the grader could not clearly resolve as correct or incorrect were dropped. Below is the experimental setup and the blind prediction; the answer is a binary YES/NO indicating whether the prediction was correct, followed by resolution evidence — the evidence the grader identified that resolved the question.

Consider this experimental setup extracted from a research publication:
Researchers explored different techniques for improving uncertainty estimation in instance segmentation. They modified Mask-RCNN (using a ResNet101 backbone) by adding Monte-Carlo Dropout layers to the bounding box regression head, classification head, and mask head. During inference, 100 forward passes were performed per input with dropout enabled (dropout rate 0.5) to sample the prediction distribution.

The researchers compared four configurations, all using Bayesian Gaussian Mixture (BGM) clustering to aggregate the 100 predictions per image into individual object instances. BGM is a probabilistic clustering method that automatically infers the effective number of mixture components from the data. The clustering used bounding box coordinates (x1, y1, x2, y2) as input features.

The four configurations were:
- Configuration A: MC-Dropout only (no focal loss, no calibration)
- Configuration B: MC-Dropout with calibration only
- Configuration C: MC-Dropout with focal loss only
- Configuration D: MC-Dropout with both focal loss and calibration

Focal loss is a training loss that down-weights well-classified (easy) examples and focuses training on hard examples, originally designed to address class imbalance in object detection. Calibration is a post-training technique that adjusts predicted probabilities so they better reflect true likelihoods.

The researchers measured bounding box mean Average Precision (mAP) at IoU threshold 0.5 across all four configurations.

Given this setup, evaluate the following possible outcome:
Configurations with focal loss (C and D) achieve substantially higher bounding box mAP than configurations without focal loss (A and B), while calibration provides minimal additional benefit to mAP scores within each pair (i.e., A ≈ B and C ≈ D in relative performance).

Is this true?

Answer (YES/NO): NO